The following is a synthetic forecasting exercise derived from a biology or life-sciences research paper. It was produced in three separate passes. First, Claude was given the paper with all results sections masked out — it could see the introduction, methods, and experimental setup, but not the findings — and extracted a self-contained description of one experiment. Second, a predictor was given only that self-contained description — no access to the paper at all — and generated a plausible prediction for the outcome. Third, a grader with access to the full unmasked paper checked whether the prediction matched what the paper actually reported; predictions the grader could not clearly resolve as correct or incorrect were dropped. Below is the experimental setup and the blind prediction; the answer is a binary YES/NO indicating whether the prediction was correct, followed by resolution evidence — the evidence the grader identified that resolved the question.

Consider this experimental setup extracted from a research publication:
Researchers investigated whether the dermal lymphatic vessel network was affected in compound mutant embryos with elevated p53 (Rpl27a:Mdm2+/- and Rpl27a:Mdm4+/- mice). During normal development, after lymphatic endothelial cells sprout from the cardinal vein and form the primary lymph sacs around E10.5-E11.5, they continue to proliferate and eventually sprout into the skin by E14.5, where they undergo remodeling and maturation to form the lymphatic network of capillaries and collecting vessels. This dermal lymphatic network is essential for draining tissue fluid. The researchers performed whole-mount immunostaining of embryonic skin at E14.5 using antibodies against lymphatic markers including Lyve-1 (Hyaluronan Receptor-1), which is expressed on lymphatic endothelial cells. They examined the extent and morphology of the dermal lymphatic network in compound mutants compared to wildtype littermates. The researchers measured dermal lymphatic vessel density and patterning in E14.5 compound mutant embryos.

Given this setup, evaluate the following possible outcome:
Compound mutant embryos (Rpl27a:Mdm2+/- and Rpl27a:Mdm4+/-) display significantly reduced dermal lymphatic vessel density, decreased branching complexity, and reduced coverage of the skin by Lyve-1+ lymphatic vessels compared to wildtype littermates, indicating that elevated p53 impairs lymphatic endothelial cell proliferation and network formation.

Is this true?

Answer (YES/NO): YES